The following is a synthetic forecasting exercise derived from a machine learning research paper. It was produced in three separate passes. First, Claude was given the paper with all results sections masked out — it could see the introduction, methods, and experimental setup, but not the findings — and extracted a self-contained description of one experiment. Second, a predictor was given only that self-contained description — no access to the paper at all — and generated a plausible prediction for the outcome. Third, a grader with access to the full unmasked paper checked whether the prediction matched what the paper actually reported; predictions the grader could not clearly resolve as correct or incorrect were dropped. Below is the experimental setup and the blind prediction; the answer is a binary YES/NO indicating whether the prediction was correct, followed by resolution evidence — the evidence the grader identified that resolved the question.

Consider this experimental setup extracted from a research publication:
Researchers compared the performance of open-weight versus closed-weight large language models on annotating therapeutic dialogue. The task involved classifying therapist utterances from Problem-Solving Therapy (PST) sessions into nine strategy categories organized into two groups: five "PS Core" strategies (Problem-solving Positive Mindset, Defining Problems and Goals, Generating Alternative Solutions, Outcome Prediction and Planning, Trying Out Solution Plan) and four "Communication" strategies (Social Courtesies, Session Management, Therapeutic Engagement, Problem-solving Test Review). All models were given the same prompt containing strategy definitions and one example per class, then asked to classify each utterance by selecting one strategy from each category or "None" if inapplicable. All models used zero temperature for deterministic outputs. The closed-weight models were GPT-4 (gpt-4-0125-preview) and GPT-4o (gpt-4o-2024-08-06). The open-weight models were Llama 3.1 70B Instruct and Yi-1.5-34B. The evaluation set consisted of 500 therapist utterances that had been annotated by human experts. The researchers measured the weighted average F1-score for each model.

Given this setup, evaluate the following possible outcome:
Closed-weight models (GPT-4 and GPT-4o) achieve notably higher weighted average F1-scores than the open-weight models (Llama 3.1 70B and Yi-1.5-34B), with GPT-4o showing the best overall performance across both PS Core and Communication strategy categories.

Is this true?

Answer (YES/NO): YES